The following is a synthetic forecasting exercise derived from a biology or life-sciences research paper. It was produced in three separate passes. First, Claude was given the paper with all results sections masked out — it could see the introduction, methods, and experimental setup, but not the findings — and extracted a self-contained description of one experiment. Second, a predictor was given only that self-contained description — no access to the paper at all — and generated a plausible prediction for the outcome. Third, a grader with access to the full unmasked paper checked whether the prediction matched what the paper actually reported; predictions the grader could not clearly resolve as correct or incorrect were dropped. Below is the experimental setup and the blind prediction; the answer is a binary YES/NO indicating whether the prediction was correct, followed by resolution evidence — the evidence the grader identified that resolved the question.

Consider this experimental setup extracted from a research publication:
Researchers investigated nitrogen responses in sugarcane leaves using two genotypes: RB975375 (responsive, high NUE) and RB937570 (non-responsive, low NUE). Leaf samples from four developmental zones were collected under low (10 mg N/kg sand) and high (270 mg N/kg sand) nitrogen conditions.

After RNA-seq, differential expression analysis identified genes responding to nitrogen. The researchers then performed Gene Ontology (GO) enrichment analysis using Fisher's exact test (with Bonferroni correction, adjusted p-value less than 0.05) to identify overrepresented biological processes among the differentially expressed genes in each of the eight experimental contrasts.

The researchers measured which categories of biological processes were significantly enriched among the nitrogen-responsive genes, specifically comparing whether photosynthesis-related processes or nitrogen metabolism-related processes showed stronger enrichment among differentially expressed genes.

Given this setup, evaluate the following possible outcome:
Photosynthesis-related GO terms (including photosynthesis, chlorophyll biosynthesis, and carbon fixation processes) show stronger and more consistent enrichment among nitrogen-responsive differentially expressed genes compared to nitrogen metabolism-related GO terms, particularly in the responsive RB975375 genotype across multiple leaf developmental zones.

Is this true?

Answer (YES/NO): NO